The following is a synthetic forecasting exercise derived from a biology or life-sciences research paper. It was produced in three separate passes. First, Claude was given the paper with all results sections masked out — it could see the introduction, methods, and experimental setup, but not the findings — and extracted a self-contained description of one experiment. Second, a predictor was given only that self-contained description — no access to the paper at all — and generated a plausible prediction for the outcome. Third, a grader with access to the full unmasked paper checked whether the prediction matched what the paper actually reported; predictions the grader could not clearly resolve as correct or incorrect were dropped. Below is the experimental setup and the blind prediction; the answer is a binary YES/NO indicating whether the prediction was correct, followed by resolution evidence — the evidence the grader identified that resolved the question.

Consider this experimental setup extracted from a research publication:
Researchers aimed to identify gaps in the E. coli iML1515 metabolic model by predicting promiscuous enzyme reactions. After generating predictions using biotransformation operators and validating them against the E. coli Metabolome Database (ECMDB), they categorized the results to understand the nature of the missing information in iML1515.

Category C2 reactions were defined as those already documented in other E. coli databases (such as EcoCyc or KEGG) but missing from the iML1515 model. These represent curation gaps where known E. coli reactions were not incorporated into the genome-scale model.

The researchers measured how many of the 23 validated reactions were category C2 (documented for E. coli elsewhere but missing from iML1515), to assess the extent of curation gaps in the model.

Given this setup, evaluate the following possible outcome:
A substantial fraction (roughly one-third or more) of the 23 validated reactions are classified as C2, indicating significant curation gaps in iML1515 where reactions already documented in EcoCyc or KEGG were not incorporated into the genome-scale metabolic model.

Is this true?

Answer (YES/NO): YES